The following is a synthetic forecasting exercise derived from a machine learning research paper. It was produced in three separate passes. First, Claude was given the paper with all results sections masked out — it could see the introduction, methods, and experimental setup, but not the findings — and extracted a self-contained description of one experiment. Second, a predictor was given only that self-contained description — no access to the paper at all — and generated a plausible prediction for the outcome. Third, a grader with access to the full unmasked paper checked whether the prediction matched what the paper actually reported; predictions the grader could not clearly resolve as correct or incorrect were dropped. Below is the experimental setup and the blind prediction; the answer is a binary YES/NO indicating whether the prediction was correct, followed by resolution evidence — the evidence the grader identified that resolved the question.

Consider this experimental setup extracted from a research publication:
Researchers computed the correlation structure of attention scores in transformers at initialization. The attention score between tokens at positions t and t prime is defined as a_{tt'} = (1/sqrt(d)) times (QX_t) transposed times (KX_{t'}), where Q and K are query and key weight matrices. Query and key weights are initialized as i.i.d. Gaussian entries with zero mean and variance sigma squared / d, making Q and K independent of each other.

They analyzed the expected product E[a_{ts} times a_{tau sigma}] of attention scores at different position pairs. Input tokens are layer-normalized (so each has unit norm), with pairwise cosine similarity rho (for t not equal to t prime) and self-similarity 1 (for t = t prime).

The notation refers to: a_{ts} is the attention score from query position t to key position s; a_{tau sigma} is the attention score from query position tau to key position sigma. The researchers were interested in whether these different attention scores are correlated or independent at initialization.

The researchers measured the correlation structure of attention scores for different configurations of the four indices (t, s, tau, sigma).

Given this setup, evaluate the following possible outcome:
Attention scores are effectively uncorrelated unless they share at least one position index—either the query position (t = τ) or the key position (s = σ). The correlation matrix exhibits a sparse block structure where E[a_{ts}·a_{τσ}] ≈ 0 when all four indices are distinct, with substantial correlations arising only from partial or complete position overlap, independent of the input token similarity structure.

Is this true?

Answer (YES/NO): NO